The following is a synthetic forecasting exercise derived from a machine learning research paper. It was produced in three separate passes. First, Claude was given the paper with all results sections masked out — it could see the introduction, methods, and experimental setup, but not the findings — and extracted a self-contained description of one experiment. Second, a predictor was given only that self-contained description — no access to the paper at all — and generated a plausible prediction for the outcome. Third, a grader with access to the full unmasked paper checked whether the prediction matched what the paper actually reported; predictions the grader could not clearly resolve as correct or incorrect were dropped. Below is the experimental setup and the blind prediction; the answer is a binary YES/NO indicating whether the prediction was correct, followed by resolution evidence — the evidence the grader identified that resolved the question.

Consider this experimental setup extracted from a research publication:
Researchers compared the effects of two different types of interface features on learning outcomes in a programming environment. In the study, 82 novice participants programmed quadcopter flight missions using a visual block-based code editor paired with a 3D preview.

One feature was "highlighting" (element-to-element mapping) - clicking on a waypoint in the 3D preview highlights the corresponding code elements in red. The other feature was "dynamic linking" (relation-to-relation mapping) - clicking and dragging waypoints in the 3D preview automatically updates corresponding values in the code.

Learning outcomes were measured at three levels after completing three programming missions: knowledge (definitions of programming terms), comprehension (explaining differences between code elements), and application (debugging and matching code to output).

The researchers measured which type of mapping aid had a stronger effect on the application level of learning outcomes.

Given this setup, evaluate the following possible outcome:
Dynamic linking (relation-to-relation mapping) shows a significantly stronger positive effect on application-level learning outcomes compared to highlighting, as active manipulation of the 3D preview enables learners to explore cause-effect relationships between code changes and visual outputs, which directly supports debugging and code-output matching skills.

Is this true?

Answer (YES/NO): YES